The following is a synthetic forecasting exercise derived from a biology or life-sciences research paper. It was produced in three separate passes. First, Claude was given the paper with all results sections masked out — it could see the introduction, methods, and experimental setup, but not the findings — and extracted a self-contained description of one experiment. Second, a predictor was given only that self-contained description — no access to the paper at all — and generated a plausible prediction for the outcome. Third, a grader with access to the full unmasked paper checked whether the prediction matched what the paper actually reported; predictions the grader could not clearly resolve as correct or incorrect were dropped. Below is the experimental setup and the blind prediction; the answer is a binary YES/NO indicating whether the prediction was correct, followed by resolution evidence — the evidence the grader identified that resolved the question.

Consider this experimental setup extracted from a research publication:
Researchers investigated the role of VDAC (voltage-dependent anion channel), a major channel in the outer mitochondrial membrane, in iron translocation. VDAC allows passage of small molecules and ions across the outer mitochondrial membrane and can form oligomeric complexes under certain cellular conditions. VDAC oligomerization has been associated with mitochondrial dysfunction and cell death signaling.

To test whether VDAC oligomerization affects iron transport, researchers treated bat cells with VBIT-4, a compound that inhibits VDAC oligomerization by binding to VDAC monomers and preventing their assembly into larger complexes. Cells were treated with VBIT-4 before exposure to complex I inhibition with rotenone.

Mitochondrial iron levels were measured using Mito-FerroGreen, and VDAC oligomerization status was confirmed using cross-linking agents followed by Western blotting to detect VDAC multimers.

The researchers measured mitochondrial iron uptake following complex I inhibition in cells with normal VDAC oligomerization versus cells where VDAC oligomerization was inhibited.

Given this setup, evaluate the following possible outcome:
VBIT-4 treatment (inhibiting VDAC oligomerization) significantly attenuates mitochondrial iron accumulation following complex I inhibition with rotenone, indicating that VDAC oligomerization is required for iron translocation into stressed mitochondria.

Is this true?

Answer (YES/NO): NO